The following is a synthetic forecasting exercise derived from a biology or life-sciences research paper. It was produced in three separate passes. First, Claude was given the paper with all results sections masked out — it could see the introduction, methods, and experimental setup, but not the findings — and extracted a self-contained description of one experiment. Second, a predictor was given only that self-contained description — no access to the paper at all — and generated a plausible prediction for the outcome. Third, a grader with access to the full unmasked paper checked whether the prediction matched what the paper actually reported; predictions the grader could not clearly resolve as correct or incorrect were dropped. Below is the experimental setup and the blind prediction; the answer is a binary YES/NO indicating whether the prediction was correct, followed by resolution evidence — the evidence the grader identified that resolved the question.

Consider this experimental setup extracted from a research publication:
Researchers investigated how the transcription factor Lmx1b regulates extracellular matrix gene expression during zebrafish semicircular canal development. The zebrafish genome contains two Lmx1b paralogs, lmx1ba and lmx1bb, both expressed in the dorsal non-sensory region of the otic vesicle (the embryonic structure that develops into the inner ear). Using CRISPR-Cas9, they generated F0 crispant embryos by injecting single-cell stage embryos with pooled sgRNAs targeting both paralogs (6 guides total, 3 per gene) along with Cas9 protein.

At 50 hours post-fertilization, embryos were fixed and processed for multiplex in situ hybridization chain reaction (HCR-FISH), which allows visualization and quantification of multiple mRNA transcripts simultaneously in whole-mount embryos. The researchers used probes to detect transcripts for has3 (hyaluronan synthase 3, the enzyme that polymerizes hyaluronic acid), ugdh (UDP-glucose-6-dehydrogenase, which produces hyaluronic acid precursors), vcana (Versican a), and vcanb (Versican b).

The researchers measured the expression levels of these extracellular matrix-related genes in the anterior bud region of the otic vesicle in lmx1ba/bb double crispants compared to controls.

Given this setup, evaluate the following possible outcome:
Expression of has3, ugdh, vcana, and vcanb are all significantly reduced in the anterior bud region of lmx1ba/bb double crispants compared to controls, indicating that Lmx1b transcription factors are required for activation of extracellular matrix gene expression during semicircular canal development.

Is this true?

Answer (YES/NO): NO